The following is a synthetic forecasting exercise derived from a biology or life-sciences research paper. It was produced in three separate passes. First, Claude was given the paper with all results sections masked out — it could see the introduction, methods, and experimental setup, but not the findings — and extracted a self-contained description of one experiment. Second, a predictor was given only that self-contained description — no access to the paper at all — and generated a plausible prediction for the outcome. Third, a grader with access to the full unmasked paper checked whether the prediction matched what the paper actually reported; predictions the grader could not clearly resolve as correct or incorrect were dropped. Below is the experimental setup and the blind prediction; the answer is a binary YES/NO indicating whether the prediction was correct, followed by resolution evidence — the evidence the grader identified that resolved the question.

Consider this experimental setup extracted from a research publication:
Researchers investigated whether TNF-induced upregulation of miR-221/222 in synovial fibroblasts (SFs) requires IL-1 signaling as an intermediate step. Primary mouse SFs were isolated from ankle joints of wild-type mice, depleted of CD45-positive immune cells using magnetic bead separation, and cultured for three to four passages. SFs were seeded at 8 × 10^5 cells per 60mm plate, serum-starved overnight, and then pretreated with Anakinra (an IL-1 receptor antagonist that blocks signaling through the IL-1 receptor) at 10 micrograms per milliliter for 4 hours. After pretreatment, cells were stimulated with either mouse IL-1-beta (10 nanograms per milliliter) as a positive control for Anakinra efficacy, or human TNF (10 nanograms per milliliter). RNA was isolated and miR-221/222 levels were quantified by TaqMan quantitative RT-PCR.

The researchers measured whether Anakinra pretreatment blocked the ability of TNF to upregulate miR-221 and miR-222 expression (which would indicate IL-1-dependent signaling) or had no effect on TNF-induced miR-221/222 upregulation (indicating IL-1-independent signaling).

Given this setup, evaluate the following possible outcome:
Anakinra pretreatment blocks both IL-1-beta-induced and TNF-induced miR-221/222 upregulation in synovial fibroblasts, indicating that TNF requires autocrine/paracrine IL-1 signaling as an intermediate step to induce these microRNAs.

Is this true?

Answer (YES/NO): NO